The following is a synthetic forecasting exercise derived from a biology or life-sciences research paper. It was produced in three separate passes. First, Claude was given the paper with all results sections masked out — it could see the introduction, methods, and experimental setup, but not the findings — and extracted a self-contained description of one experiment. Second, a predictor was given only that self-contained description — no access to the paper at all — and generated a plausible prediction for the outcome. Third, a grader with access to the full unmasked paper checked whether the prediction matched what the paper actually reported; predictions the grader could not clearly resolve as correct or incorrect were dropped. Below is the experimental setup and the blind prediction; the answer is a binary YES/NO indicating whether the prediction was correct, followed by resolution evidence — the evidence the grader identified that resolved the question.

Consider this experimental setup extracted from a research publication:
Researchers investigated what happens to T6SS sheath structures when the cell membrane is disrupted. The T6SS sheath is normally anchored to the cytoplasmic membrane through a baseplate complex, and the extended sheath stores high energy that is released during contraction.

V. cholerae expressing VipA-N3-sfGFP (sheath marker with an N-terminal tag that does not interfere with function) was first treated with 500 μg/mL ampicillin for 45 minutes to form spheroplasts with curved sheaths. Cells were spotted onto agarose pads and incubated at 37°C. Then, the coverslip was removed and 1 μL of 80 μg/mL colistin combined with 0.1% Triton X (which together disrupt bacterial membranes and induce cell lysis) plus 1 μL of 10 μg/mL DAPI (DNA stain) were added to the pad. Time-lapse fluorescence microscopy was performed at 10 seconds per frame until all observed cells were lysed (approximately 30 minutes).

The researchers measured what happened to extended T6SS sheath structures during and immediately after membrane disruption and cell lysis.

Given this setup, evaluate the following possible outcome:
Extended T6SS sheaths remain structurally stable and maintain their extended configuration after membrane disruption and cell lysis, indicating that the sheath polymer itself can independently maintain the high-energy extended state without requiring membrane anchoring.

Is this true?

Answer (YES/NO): YES